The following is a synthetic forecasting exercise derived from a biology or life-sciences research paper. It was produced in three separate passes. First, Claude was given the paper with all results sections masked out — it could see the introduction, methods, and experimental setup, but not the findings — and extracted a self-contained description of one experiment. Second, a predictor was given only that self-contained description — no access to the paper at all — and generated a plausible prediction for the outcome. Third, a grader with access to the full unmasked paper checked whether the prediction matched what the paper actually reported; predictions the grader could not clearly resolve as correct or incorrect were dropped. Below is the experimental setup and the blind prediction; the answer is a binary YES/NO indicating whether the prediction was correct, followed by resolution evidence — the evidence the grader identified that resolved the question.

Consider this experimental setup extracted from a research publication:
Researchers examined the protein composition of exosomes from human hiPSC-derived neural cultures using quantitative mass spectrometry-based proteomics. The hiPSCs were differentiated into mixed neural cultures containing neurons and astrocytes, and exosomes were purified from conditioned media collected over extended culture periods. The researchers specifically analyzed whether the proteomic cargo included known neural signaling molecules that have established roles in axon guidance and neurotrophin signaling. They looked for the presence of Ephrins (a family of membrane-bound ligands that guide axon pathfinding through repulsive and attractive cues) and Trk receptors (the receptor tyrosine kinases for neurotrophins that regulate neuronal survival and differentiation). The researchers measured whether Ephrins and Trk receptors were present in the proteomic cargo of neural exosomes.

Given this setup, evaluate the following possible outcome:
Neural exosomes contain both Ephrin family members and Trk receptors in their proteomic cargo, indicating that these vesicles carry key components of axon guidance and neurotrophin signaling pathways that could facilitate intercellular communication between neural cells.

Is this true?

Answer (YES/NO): YES